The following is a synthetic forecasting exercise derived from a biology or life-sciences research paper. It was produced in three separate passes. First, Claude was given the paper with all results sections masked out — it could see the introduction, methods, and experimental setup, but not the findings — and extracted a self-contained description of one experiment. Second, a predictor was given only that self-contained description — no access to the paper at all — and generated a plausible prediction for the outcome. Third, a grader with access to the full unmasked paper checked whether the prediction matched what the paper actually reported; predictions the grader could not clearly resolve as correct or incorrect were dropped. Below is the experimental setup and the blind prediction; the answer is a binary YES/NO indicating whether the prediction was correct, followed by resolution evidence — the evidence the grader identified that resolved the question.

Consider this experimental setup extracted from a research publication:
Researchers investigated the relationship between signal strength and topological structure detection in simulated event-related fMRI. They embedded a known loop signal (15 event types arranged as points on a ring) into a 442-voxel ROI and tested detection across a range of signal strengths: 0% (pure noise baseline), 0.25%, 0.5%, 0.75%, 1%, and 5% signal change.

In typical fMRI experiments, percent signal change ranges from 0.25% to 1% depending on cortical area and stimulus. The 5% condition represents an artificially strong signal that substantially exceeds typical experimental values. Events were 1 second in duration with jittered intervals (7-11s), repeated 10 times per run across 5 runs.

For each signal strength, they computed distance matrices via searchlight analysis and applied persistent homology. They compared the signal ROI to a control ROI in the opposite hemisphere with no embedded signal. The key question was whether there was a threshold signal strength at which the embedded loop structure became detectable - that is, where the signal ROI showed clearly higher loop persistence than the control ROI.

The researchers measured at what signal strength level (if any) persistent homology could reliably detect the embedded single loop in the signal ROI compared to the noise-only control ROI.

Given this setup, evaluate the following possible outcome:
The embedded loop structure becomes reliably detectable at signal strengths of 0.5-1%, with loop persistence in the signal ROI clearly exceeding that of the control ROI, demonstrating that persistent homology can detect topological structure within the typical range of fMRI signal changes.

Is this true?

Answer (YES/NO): NO